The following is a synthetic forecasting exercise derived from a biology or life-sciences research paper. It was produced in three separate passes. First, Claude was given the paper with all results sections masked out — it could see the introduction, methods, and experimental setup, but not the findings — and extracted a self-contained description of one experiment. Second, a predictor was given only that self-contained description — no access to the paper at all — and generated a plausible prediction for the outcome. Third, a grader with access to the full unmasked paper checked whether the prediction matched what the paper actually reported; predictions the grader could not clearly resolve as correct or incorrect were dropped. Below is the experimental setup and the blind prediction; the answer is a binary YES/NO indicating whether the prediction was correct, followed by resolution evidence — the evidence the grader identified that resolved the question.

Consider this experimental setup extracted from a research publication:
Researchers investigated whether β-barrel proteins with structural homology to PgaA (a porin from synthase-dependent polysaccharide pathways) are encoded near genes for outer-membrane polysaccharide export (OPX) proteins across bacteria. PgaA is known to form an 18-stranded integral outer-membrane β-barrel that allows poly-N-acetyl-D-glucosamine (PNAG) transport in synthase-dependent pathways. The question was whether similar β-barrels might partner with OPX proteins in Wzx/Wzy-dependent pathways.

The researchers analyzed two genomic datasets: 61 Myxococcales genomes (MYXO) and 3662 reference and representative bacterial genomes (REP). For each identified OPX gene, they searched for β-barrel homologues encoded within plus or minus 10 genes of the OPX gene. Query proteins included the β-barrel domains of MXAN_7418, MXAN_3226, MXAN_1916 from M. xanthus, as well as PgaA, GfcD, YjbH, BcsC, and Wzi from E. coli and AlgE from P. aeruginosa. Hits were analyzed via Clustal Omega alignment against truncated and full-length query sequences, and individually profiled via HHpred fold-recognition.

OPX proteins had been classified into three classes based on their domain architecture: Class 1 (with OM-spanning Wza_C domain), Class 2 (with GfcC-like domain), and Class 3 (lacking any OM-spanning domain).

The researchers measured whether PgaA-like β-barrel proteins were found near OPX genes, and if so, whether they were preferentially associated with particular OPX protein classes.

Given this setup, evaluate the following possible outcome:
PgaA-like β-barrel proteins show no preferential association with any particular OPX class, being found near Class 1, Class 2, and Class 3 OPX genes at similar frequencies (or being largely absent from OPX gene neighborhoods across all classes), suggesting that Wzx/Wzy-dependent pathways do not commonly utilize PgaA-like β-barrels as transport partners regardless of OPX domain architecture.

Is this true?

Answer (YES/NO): NO